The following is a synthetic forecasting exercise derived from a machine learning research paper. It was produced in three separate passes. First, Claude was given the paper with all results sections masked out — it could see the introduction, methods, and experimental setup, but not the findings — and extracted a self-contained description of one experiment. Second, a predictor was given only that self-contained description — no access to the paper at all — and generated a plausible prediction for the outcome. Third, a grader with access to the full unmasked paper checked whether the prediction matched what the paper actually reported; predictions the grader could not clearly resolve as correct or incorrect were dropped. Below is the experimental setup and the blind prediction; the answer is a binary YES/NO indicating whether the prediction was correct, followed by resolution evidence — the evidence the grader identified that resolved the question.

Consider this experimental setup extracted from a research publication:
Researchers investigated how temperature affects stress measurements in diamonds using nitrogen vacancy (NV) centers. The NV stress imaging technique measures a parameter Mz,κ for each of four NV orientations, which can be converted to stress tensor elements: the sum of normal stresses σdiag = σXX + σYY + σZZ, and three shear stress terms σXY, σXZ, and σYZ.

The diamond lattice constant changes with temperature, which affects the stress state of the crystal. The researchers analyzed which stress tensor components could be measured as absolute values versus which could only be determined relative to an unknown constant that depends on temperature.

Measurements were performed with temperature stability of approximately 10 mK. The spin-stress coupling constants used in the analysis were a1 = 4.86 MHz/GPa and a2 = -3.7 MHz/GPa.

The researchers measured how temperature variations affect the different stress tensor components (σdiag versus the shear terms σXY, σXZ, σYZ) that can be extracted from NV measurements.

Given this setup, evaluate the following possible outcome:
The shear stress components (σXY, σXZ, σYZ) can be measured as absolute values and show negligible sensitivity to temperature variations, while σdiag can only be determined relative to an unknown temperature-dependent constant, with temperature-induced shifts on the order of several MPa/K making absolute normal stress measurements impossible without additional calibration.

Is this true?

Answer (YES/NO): YES